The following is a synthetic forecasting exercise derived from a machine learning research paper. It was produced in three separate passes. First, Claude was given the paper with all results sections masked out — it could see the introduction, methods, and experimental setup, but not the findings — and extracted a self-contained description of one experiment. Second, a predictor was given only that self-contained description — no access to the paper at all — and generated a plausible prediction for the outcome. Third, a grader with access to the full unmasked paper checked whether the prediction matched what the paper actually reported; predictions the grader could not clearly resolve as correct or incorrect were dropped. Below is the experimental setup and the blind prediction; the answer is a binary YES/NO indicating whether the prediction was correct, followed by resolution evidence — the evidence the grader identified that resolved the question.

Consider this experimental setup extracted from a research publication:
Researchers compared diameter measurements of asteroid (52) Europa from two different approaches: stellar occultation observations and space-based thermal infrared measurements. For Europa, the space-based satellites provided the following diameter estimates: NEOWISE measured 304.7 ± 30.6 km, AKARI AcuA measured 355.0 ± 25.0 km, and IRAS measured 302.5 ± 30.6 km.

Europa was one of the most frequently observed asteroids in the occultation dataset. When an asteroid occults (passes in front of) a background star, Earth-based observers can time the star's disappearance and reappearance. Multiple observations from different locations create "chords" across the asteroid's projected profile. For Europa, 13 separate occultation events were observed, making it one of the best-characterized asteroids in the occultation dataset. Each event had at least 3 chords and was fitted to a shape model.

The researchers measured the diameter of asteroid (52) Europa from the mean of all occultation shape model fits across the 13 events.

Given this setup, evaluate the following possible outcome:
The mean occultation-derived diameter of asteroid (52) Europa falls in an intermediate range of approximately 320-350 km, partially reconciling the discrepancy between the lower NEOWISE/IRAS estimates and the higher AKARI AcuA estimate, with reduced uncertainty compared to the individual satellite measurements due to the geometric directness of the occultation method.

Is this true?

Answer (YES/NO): NO